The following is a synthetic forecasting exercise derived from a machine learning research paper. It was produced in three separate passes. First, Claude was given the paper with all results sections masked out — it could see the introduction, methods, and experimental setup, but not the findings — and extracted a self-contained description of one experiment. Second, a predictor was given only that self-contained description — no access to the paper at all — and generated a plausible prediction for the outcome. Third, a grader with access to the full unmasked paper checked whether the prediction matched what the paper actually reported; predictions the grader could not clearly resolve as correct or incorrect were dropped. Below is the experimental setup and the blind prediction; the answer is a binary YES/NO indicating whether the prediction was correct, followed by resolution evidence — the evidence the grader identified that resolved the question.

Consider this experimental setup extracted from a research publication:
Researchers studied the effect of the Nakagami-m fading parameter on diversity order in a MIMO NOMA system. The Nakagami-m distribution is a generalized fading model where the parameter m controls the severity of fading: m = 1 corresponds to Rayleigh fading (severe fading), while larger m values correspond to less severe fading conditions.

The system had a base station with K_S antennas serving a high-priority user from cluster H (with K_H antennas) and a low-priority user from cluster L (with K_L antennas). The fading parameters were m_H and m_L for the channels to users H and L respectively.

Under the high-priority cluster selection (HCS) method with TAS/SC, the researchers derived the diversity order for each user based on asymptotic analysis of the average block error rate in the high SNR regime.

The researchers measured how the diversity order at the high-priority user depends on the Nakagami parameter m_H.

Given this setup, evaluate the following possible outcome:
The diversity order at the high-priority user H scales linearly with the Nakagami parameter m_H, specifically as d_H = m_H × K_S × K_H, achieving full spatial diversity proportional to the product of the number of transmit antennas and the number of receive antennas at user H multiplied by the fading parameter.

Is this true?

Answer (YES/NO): NO